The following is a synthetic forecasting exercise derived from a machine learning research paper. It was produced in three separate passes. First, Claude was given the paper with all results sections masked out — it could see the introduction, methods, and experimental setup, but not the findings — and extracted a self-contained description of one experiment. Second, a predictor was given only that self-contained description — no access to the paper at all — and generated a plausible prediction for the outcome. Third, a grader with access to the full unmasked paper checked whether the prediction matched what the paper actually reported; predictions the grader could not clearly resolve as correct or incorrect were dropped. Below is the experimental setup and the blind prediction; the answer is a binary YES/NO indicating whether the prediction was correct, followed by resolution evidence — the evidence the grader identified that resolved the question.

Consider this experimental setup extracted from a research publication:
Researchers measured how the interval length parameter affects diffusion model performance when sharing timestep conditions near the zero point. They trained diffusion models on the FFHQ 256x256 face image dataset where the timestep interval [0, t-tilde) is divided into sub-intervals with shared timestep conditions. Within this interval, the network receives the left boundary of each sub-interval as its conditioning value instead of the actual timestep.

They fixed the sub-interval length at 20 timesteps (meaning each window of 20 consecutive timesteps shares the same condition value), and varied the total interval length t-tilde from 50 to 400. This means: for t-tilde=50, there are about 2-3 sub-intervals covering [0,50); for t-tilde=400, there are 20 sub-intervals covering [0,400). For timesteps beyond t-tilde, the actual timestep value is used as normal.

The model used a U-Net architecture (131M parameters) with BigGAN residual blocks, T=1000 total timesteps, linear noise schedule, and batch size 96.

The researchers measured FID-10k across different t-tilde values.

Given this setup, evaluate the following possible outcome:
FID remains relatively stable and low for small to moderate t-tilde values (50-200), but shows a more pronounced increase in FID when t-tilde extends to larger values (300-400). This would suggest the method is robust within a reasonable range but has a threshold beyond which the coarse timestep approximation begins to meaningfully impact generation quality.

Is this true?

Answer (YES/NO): NO